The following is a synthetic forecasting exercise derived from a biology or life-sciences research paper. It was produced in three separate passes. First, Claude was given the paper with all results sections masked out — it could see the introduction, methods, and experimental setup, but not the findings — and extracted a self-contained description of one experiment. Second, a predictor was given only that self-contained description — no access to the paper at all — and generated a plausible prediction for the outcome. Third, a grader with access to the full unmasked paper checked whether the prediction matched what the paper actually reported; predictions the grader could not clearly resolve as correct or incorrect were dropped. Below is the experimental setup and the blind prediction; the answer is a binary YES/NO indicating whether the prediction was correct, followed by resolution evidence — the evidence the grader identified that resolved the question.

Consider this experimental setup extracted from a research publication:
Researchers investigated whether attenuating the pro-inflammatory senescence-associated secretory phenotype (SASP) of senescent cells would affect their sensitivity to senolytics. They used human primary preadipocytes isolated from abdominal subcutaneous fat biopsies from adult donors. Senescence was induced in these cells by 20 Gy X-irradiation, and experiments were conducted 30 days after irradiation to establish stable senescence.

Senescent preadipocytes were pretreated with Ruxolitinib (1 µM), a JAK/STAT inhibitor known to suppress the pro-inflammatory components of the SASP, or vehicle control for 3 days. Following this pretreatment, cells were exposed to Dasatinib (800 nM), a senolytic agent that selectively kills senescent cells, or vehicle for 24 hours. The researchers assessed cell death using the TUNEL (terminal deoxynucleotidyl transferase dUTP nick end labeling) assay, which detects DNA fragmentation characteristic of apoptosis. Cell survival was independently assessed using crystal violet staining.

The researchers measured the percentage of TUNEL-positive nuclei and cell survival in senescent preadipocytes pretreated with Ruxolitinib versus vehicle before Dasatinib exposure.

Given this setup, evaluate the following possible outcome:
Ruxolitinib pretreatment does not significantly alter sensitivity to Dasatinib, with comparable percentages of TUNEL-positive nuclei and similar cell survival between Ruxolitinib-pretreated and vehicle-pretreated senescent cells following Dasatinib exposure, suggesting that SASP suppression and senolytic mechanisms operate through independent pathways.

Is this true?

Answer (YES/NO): NO